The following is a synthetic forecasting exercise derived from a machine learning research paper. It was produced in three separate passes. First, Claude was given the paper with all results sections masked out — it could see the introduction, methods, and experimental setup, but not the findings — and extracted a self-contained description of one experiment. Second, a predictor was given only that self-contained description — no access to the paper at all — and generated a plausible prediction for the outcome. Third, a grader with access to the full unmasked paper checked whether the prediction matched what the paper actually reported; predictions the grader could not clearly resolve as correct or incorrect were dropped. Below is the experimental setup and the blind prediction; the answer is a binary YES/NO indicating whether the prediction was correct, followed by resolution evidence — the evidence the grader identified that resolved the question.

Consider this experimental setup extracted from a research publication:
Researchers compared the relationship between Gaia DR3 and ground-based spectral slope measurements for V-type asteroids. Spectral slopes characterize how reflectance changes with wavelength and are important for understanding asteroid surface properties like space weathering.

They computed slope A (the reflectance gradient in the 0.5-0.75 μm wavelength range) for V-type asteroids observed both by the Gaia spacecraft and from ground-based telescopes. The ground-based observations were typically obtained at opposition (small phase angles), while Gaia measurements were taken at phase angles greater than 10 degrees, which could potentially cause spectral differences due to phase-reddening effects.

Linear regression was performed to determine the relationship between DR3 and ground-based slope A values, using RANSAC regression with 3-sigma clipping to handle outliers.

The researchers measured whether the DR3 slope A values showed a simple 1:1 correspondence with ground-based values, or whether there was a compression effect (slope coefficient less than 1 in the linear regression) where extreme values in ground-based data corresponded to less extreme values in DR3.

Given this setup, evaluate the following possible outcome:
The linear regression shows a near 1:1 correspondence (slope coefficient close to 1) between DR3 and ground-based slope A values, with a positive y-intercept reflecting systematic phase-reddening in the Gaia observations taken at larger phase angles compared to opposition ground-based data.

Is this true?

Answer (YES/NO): NO